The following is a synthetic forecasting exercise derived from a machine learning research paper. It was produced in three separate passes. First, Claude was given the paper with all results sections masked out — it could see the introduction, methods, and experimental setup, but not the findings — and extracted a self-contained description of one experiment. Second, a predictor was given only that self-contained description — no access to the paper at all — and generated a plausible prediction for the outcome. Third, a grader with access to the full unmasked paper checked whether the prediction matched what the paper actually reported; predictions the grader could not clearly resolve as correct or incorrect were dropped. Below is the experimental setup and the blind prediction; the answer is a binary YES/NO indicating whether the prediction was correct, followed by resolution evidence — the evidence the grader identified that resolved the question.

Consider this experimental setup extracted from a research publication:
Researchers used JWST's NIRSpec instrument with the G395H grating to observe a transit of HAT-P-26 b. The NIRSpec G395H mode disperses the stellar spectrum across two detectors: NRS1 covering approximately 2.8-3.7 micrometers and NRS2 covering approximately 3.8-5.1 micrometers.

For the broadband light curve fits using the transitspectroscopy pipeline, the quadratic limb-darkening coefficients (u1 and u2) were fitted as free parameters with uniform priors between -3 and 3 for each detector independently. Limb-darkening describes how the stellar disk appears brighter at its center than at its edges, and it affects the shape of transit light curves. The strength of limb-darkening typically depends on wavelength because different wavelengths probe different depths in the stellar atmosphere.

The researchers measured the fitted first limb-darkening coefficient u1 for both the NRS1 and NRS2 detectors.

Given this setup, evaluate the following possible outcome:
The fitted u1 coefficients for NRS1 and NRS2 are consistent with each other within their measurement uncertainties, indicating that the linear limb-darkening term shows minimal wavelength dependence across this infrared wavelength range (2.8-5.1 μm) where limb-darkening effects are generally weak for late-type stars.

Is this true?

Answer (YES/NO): YES